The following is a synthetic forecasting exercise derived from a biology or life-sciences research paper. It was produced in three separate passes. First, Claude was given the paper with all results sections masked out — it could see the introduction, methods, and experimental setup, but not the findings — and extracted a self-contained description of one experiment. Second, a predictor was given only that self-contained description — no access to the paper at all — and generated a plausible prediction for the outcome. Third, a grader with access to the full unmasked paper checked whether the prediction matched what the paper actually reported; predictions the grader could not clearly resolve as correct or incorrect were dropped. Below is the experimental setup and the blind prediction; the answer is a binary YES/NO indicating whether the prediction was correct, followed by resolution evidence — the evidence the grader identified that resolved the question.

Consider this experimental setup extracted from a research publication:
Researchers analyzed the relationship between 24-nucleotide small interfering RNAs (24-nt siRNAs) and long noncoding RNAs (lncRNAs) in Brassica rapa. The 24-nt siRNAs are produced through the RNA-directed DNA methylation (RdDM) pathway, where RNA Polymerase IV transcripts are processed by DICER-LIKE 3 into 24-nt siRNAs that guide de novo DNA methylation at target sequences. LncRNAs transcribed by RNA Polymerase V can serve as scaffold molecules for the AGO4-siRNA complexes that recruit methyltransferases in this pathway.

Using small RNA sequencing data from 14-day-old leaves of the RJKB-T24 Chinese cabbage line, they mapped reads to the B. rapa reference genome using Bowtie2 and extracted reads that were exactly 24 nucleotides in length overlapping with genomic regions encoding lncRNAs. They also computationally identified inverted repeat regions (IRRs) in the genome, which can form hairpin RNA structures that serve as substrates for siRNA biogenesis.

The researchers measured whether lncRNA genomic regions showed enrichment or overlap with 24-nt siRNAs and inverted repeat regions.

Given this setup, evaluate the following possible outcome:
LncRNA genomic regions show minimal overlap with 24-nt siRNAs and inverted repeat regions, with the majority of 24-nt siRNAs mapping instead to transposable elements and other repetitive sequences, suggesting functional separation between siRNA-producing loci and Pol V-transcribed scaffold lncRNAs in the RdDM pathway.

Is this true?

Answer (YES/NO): NO